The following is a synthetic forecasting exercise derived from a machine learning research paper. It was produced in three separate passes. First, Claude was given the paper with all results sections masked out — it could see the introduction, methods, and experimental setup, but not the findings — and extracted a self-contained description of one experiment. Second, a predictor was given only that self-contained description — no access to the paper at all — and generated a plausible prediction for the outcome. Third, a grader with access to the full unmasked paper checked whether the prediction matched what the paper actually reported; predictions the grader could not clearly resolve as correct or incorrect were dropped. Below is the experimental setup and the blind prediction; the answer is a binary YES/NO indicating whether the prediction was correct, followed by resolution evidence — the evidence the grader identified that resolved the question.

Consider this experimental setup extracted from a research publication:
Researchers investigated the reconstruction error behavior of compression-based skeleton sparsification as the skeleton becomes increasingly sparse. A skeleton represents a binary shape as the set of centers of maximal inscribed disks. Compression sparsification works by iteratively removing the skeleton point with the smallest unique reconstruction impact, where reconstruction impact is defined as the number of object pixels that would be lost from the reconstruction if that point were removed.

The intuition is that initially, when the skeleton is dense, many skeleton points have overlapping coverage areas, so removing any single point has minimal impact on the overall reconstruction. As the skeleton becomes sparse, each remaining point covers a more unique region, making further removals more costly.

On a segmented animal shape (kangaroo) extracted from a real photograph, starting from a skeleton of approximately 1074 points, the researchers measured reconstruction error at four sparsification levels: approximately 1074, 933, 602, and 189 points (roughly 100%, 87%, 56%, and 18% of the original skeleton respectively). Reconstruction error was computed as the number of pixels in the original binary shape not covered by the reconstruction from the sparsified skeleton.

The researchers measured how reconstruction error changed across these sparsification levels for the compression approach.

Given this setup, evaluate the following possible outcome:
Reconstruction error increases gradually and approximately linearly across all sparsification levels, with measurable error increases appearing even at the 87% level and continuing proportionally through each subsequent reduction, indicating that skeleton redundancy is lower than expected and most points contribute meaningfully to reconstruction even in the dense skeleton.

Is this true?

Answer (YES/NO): NO